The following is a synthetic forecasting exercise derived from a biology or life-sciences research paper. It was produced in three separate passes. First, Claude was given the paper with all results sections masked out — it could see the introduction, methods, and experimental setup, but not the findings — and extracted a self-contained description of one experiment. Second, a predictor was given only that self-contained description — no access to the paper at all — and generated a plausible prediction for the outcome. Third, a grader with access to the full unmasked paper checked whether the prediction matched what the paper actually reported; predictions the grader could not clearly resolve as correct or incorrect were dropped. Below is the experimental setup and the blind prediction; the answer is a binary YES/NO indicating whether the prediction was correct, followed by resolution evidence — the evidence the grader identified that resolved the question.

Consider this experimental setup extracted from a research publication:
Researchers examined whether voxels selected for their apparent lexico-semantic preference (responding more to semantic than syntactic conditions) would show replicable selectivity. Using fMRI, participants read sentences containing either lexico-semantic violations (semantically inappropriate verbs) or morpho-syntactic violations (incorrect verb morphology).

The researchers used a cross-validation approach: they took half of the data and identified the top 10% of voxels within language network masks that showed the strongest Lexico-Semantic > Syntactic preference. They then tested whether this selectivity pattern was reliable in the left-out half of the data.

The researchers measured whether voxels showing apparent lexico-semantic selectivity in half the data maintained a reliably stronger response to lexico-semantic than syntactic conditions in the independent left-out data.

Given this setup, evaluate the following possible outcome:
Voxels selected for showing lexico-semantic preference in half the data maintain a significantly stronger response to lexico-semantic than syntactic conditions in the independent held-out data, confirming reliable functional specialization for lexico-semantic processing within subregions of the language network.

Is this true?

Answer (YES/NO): YES